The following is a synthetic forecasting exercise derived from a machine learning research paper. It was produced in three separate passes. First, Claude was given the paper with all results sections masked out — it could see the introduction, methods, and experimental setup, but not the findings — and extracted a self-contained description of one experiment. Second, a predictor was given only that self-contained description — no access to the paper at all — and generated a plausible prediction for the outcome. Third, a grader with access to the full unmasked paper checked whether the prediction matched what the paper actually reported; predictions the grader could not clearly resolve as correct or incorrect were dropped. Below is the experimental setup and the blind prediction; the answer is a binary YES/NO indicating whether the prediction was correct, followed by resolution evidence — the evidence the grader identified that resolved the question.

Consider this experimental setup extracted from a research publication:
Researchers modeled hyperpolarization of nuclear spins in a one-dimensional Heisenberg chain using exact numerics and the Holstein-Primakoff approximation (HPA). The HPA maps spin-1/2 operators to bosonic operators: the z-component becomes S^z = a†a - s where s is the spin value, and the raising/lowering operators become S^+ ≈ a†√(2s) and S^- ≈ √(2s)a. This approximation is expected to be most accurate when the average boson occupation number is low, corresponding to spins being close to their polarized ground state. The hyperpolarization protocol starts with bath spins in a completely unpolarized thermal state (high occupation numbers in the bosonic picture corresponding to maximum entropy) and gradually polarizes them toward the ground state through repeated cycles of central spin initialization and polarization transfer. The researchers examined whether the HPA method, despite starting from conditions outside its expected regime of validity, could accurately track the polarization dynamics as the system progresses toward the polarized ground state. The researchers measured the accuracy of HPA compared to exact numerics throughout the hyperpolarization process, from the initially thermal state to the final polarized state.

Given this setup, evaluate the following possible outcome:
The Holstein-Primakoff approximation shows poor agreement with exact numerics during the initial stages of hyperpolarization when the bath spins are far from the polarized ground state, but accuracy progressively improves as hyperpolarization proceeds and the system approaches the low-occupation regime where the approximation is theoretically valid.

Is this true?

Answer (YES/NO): NO